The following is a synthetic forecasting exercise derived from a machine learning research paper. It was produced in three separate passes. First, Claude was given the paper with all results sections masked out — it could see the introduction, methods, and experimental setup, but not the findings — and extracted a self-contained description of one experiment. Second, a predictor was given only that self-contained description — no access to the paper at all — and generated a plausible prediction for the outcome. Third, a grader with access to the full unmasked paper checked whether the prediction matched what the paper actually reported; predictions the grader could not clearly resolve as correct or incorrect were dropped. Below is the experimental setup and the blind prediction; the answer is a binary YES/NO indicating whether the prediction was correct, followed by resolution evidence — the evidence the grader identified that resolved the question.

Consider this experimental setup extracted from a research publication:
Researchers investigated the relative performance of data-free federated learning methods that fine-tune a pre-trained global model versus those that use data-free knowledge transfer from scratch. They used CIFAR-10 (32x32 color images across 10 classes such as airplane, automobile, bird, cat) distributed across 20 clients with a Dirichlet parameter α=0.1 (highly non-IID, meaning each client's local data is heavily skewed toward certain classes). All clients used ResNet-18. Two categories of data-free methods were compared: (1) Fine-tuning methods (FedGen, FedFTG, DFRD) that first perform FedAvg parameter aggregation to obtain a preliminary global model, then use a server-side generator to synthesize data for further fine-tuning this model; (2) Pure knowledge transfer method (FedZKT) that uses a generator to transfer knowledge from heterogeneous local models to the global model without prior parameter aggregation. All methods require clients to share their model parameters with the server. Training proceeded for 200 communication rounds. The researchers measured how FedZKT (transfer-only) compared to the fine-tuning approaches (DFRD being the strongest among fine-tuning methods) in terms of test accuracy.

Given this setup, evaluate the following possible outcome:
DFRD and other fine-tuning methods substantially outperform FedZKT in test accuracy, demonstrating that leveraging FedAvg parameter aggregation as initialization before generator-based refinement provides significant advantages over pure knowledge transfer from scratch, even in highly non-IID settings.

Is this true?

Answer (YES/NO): NO